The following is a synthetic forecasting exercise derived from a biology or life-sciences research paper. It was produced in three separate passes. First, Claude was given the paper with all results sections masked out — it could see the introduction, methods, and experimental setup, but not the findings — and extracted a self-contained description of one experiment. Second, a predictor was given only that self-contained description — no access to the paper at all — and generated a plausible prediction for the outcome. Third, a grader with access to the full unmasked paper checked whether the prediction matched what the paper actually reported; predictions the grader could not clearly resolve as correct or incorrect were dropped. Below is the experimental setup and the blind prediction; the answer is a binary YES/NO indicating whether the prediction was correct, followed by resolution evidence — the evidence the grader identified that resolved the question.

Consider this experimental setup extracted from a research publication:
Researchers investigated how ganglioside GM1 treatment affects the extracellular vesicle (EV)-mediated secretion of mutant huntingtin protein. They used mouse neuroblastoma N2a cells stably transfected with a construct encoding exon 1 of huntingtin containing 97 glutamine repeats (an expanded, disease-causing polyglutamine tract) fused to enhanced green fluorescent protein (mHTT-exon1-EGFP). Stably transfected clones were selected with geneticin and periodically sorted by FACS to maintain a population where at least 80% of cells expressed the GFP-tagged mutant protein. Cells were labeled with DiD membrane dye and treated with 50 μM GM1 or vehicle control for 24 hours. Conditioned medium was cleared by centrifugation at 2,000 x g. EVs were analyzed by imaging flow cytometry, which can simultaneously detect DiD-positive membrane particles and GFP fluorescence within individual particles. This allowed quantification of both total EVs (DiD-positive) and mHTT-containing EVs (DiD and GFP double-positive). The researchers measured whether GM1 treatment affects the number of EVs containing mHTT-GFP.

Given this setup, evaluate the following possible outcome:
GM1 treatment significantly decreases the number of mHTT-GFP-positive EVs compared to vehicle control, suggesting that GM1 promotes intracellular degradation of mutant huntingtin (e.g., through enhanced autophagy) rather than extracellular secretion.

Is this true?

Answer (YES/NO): NO